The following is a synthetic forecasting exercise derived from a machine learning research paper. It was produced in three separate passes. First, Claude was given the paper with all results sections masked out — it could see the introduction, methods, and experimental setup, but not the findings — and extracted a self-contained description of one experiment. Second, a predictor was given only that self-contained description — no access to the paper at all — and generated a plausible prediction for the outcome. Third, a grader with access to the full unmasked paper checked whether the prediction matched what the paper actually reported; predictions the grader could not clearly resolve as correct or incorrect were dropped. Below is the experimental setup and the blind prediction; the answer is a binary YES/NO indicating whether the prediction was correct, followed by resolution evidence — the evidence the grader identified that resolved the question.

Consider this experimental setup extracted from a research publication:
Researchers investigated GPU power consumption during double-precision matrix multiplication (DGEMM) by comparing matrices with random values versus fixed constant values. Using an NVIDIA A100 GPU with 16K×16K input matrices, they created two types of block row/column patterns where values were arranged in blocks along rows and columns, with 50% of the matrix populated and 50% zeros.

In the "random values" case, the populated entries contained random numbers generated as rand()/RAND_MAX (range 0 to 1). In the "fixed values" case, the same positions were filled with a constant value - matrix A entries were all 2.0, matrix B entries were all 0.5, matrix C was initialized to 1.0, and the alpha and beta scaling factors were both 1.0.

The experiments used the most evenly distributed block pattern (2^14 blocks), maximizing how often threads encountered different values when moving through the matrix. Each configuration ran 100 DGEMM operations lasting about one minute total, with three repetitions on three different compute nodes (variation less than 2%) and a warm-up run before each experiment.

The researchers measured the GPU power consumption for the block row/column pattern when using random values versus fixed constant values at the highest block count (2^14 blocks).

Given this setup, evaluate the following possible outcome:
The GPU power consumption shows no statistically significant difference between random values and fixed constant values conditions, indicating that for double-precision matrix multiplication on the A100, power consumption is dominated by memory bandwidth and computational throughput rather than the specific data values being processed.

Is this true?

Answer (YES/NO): NO